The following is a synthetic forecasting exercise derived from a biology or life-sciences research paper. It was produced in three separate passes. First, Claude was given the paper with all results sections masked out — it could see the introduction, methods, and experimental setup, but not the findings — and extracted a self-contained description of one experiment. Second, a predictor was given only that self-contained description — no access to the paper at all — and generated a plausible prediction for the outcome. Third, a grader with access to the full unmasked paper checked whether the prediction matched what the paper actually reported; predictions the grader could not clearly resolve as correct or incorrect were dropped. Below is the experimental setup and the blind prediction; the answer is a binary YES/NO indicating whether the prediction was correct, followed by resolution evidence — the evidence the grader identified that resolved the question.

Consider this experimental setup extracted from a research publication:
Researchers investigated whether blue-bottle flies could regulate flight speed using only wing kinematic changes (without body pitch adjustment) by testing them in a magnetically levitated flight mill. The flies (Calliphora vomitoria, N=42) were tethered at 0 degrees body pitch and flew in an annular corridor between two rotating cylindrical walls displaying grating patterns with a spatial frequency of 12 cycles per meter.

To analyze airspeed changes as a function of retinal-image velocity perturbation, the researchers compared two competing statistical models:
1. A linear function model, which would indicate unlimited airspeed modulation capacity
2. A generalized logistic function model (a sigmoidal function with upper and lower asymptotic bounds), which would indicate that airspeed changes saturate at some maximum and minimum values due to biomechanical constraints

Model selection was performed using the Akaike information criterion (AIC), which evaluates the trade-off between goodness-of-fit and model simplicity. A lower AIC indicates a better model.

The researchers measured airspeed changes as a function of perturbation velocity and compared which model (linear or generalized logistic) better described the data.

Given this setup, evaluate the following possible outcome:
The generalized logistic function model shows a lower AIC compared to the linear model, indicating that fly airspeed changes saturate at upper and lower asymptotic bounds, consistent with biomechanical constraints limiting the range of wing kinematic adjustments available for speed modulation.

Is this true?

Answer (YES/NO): YES